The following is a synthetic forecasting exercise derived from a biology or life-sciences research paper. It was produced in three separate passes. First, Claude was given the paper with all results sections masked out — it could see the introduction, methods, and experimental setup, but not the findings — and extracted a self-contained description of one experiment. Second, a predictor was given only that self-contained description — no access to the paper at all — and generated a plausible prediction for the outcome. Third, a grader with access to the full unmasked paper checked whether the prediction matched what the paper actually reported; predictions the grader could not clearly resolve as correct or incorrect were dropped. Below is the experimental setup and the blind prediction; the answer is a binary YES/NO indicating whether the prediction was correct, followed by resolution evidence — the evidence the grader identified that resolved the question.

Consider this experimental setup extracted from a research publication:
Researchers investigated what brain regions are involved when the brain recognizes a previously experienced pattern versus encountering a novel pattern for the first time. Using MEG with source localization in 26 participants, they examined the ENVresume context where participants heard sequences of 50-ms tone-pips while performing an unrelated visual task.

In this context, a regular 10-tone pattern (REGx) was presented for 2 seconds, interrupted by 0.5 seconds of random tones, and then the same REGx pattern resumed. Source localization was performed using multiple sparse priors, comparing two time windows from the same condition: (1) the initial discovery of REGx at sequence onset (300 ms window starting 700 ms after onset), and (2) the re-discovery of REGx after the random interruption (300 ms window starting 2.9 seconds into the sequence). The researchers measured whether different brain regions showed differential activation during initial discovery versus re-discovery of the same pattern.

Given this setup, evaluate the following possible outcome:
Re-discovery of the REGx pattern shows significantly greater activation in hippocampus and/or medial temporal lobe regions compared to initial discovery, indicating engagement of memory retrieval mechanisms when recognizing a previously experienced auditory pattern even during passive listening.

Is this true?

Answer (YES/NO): YES